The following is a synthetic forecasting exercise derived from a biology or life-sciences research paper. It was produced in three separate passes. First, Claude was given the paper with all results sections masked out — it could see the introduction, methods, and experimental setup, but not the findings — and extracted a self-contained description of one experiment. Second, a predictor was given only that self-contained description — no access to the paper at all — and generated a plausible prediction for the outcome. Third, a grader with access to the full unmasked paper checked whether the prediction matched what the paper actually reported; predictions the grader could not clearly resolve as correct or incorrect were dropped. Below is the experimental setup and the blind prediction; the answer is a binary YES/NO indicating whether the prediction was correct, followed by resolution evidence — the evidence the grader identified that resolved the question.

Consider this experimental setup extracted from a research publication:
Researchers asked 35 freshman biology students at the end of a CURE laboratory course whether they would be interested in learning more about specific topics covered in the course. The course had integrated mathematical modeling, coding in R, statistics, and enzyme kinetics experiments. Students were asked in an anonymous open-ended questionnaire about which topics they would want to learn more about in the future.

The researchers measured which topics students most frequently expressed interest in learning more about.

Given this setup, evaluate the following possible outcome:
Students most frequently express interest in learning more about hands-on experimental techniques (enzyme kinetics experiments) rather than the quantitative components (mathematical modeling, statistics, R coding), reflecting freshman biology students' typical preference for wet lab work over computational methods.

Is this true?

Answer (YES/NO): NO